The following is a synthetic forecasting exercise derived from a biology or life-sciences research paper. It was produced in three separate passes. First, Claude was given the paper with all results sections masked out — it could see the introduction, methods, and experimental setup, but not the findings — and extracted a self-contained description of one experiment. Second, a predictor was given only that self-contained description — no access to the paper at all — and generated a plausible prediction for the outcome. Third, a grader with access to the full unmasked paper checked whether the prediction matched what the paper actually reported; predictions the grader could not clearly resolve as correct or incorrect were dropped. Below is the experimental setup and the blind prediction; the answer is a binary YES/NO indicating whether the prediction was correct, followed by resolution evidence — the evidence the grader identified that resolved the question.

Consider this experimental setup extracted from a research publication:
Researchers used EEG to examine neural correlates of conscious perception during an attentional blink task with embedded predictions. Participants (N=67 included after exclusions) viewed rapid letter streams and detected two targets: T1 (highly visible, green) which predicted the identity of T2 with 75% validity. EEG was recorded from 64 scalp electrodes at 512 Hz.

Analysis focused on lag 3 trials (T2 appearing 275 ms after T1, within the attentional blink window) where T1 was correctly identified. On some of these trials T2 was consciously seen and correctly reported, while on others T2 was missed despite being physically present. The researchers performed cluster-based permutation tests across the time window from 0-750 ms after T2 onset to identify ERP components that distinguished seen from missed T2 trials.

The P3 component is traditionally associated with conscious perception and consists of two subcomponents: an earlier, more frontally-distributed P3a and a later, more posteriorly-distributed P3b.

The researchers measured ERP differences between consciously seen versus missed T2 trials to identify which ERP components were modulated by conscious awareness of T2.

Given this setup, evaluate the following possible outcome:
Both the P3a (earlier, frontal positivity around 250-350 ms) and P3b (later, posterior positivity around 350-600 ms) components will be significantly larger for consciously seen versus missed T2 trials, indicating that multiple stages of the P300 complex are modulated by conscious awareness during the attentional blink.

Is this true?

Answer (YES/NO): YES